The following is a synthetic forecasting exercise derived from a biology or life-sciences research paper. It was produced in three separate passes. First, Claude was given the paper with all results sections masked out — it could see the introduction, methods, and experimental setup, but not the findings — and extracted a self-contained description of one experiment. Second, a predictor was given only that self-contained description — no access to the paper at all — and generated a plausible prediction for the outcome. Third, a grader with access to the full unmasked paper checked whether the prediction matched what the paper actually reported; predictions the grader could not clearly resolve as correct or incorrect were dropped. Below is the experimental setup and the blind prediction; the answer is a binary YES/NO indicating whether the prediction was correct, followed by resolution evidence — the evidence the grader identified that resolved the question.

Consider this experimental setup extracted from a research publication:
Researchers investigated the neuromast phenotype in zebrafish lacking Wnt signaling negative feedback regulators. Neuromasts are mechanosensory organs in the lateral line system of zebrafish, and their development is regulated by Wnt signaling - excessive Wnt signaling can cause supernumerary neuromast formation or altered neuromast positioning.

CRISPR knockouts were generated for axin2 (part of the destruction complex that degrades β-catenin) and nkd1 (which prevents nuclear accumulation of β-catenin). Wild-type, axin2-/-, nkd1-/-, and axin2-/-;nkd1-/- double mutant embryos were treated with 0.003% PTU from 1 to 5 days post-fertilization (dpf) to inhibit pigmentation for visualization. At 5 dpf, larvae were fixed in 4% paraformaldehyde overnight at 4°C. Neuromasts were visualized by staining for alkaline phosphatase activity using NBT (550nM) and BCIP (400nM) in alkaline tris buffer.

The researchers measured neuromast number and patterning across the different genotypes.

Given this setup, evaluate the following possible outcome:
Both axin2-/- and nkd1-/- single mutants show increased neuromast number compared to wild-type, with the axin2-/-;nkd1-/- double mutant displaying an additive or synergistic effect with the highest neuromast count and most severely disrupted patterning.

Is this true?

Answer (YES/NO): NO